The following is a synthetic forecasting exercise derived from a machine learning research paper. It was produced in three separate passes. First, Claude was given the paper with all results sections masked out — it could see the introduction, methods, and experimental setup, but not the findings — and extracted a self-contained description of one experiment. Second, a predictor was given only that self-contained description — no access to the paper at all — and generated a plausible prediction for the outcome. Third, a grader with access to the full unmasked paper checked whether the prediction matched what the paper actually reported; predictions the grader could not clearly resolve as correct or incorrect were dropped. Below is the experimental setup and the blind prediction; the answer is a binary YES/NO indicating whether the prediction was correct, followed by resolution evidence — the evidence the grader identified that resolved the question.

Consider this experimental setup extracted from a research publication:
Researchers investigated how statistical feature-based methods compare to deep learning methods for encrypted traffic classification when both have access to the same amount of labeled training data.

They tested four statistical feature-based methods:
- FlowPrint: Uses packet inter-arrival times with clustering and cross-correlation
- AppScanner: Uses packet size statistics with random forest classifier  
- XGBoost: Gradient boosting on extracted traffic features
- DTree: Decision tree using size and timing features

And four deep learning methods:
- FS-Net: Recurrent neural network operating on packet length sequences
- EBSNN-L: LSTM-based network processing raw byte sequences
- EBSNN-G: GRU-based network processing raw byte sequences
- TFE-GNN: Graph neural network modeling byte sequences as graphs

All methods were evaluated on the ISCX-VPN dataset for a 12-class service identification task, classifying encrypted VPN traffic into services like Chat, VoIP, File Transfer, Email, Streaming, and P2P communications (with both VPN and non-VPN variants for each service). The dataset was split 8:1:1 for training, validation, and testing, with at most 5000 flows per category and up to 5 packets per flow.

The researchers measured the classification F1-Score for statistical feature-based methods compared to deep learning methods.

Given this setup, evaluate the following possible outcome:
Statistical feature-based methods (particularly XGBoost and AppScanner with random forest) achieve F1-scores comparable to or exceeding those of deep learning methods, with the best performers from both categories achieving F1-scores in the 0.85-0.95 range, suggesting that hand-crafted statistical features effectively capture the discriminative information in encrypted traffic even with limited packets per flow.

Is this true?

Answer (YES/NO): NO